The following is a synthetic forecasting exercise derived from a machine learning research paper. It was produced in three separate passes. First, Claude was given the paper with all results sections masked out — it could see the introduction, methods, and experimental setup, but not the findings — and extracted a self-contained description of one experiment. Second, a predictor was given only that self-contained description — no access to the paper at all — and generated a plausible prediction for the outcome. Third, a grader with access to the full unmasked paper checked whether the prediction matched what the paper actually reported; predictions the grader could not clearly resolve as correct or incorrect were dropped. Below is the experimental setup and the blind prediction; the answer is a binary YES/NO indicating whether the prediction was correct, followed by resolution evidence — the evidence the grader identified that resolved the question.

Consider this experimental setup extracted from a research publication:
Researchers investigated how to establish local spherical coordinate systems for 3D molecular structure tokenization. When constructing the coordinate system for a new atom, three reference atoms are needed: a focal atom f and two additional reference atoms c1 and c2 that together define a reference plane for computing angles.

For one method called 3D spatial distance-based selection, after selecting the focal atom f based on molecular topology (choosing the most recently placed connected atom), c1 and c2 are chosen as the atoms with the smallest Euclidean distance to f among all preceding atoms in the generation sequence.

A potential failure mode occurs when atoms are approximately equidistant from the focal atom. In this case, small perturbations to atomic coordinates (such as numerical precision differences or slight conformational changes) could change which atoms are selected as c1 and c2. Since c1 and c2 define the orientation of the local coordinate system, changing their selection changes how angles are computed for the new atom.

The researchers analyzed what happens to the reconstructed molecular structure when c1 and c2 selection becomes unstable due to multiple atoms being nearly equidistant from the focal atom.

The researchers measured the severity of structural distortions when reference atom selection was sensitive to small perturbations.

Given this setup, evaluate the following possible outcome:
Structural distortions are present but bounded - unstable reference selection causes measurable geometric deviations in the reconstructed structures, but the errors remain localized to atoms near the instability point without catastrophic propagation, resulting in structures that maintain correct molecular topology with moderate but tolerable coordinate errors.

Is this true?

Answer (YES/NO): NO